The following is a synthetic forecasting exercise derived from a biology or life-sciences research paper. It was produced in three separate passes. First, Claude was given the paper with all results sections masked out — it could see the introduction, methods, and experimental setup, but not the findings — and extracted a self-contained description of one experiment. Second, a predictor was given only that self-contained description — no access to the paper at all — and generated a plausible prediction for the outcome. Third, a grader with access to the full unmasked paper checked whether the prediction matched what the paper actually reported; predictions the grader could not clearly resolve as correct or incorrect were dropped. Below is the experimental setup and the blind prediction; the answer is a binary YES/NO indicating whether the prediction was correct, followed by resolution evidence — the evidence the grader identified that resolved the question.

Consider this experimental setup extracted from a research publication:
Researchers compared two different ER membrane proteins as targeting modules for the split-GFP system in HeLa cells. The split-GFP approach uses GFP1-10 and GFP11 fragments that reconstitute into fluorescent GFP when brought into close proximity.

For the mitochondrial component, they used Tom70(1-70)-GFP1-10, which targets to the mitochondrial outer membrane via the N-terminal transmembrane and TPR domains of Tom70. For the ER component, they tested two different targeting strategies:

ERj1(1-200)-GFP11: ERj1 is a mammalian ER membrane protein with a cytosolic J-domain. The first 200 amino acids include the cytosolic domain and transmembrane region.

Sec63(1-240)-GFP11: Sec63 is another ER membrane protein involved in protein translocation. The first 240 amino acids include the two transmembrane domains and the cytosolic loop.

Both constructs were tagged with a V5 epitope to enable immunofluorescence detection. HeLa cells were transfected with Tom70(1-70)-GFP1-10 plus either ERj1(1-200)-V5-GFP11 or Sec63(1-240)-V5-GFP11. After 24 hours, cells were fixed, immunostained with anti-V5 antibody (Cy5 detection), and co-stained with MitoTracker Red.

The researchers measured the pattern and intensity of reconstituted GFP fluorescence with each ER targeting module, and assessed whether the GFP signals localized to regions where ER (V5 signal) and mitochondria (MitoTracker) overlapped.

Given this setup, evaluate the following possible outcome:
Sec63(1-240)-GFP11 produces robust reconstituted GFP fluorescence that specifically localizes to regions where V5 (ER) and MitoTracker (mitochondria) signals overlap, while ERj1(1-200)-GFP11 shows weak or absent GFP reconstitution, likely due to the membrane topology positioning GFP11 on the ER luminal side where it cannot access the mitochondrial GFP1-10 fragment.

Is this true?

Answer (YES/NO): NO